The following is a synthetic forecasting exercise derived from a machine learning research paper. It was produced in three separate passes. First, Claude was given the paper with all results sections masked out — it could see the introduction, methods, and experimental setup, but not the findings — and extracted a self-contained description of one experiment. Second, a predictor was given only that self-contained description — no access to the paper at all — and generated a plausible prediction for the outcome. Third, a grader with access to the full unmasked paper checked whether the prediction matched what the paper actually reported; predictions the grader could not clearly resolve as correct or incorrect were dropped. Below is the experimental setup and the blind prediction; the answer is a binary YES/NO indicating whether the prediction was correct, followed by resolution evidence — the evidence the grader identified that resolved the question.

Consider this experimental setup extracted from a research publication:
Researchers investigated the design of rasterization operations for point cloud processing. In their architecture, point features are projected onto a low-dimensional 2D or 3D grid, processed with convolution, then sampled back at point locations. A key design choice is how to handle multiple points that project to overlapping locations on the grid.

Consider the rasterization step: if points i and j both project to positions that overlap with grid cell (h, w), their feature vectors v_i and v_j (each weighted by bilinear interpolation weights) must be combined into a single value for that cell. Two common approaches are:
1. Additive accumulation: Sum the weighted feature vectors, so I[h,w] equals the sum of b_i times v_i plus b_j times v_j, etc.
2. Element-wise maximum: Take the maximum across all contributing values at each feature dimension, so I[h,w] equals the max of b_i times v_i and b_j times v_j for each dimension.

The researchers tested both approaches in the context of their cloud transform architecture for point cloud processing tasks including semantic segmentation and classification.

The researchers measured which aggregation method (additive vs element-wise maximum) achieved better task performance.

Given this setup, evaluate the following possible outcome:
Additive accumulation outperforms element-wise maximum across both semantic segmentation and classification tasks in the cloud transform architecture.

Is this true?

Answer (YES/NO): NO